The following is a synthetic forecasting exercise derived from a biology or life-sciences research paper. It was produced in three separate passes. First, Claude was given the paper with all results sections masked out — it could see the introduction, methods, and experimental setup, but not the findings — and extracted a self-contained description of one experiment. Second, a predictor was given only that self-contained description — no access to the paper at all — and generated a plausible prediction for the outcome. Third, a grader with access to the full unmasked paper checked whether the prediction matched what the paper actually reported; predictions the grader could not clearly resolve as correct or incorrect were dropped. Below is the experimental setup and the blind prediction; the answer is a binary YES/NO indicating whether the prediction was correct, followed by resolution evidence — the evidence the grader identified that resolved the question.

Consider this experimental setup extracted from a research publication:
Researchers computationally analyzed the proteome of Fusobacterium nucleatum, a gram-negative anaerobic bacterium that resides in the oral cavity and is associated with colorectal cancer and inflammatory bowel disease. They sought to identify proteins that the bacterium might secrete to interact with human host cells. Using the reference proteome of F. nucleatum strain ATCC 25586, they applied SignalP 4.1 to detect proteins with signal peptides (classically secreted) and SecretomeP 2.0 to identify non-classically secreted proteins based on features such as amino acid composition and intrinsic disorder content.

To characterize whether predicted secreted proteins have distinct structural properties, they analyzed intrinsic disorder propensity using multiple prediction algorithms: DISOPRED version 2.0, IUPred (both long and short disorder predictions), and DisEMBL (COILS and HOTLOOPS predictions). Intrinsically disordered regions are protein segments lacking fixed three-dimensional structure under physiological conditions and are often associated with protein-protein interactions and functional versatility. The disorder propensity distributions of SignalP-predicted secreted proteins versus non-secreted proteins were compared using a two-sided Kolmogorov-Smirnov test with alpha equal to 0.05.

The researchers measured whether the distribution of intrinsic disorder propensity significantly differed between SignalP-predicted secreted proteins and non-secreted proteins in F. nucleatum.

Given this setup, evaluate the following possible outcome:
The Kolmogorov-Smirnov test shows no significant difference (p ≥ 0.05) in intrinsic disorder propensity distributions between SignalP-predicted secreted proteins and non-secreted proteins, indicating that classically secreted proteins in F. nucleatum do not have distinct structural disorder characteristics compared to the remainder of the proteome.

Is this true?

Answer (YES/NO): NO